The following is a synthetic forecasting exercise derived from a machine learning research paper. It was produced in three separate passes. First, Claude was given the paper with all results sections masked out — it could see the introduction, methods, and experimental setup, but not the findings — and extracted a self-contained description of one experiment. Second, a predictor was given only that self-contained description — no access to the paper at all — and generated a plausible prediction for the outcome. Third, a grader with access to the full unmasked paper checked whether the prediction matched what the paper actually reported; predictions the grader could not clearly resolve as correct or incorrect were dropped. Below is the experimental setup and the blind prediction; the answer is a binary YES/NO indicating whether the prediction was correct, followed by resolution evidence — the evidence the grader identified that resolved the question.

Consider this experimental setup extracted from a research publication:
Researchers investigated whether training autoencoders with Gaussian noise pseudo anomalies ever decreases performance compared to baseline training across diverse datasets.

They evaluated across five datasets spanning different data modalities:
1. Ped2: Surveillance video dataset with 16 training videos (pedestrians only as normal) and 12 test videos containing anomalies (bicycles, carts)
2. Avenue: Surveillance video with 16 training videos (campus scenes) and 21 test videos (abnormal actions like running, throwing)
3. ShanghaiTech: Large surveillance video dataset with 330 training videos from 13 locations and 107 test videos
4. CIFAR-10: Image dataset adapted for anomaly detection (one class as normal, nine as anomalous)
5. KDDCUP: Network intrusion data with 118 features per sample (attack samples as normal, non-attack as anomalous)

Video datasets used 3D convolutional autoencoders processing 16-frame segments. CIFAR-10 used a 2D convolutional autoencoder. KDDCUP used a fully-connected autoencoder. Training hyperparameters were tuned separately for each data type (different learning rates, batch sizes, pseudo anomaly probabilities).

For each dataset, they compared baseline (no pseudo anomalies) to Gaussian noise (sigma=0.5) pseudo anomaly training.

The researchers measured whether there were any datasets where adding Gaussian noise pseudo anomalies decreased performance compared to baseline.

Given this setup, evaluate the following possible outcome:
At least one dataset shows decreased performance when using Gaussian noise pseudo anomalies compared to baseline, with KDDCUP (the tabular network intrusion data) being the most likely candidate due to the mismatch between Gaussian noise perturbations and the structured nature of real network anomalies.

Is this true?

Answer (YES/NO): NO